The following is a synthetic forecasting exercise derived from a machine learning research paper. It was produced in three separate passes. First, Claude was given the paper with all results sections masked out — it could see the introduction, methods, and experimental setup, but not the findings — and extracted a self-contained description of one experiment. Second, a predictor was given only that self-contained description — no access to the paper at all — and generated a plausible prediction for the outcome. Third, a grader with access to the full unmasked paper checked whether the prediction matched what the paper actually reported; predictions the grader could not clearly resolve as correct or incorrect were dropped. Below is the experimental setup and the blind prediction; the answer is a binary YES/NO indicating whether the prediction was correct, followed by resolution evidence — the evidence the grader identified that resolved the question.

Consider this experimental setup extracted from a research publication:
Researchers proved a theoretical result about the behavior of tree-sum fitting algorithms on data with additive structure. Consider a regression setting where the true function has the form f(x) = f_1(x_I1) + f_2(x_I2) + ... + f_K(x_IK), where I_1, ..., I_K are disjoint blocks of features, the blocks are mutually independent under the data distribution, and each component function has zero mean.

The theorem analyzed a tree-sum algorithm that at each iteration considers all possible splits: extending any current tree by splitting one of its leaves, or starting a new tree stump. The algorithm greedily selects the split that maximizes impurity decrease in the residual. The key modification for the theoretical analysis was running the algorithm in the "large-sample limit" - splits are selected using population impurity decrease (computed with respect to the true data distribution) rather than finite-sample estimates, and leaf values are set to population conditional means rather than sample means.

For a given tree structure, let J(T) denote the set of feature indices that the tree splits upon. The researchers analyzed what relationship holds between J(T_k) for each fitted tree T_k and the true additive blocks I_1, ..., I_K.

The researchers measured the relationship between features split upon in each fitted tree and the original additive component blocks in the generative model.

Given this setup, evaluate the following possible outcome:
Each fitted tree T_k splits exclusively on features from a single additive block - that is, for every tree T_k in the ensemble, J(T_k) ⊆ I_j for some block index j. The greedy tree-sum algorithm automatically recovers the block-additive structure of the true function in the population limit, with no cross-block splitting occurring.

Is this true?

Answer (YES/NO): YES